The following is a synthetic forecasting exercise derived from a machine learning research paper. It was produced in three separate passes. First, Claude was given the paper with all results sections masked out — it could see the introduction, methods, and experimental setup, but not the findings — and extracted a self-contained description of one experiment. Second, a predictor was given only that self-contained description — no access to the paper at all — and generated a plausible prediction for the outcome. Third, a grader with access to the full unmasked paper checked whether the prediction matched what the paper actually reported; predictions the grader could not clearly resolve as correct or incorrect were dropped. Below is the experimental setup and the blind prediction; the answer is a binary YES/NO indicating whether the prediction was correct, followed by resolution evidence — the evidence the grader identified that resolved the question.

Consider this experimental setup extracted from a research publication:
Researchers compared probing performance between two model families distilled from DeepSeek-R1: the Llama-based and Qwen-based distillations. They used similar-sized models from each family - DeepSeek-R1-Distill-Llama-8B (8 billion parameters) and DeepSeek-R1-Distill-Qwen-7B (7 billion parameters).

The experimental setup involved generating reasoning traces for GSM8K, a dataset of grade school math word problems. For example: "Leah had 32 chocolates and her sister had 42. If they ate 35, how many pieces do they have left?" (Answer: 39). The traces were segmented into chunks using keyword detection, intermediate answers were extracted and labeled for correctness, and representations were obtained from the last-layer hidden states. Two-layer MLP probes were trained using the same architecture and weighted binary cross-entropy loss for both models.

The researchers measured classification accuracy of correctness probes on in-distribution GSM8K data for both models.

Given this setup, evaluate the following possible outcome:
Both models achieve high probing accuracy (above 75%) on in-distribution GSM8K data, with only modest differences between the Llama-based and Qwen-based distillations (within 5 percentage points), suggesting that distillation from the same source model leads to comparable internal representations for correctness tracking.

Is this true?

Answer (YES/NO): NO